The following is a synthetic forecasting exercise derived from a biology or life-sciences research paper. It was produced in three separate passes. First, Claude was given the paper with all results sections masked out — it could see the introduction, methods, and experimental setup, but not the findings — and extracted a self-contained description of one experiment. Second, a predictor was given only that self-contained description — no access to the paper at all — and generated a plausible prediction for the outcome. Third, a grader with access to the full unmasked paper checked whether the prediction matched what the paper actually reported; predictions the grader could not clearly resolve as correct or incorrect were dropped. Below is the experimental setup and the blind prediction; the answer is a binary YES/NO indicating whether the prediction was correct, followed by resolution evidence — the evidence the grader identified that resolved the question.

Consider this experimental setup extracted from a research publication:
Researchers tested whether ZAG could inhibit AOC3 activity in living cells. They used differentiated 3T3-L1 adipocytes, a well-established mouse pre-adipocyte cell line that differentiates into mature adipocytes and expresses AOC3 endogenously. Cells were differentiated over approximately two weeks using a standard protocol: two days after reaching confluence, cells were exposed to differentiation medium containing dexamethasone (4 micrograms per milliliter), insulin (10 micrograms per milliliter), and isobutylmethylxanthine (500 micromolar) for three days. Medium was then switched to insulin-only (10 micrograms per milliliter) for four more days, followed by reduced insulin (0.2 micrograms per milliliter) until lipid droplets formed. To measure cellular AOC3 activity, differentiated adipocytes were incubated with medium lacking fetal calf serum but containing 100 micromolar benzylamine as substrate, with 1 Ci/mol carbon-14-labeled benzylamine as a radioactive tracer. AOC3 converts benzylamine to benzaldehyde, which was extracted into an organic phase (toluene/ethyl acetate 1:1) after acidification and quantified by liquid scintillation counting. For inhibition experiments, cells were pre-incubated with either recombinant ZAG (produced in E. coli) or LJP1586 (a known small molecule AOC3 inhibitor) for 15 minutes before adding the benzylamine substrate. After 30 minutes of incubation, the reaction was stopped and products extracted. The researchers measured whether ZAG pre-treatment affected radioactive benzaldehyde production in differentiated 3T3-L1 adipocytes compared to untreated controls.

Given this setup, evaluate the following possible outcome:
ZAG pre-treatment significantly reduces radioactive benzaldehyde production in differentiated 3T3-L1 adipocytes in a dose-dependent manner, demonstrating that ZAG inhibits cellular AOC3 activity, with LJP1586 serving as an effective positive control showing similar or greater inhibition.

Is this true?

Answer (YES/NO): YES